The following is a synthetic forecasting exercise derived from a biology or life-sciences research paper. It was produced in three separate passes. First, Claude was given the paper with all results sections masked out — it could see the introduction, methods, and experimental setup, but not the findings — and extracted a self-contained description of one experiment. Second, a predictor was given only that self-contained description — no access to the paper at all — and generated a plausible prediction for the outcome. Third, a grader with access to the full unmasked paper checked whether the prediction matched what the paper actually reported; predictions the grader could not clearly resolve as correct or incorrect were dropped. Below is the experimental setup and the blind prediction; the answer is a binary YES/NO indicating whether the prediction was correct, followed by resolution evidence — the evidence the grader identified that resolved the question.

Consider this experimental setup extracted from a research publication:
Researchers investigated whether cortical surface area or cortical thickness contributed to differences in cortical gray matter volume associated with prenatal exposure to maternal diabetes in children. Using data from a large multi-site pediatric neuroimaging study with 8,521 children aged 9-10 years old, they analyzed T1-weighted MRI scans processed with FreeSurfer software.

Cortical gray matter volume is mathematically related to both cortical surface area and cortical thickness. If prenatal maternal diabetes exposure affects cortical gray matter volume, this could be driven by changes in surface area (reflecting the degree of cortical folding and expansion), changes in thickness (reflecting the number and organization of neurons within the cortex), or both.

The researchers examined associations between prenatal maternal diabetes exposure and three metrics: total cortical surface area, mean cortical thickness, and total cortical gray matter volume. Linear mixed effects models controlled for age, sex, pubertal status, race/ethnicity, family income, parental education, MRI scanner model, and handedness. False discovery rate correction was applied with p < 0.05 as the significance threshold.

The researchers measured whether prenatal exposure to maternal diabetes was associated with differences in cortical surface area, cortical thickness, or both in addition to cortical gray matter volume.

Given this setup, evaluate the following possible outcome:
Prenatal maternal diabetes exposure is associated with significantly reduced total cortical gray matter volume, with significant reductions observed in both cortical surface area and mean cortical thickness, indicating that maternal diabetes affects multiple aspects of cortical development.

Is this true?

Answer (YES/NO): NO